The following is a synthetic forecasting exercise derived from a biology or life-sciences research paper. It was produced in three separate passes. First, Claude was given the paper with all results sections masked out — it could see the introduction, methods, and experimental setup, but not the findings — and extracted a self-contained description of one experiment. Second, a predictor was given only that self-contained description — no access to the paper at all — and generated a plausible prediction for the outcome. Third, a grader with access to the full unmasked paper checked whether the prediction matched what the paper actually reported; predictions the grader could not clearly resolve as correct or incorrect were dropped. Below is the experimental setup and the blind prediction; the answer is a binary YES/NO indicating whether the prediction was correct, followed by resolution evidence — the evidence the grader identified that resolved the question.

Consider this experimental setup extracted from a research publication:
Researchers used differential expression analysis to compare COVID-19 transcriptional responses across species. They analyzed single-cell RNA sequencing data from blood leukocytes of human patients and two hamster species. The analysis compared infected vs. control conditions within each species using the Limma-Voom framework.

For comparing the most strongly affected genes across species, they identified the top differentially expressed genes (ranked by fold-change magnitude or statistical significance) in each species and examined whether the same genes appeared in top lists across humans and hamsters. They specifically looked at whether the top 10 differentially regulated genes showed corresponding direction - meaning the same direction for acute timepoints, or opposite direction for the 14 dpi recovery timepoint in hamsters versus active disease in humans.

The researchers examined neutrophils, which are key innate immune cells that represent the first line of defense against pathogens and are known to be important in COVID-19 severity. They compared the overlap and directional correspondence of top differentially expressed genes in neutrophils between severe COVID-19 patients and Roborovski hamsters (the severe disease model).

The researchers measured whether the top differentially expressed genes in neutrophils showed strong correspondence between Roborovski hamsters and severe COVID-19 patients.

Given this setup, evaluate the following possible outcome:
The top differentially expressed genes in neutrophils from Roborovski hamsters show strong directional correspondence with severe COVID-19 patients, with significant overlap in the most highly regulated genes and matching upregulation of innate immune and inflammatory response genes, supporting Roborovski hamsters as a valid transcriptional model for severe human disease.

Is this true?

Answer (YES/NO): YES